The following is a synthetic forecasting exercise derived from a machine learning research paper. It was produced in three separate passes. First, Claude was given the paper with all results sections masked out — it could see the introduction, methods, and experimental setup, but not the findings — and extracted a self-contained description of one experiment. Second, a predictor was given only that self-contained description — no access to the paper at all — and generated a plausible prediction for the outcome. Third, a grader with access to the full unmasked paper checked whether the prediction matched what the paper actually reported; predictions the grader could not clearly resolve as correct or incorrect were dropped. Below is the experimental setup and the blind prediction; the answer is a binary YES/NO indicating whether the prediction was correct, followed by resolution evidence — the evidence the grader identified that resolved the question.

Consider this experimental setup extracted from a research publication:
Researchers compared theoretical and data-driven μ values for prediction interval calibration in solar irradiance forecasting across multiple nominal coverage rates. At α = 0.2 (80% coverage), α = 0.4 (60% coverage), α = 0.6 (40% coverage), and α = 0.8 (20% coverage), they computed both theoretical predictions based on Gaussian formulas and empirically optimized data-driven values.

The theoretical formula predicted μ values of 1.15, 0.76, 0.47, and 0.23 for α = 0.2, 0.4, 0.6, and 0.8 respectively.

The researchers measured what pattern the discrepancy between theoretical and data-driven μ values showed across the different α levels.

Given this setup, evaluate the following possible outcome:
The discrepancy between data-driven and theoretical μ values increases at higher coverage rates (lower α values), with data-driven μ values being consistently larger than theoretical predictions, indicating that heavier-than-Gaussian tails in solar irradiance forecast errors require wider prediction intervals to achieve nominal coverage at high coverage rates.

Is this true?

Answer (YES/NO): NO